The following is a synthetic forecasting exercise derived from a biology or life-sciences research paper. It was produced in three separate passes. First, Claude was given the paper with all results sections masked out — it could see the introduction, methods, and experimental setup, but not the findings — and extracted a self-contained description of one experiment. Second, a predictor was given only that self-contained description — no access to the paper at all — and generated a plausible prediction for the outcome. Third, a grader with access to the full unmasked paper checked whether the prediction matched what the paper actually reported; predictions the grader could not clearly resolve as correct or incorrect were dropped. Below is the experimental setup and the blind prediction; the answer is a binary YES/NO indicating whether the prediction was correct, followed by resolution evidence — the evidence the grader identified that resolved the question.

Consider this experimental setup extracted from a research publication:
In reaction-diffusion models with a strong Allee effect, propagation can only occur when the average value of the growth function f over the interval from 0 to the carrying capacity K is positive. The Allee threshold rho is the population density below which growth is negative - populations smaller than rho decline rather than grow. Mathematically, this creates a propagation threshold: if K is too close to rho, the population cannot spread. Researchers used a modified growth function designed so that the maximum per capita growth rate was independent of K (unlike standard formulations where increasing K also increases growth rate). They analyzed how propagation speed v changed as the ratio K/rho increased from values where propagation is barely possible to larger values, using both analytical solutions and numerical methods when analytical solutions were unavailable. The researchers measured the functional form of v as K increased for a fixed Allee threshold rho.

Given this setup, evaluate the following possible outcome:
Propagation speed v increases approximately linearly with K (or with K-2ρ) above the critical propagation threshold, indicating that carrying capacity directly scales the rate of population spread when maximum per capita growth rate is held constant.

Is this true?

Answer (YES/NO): NO